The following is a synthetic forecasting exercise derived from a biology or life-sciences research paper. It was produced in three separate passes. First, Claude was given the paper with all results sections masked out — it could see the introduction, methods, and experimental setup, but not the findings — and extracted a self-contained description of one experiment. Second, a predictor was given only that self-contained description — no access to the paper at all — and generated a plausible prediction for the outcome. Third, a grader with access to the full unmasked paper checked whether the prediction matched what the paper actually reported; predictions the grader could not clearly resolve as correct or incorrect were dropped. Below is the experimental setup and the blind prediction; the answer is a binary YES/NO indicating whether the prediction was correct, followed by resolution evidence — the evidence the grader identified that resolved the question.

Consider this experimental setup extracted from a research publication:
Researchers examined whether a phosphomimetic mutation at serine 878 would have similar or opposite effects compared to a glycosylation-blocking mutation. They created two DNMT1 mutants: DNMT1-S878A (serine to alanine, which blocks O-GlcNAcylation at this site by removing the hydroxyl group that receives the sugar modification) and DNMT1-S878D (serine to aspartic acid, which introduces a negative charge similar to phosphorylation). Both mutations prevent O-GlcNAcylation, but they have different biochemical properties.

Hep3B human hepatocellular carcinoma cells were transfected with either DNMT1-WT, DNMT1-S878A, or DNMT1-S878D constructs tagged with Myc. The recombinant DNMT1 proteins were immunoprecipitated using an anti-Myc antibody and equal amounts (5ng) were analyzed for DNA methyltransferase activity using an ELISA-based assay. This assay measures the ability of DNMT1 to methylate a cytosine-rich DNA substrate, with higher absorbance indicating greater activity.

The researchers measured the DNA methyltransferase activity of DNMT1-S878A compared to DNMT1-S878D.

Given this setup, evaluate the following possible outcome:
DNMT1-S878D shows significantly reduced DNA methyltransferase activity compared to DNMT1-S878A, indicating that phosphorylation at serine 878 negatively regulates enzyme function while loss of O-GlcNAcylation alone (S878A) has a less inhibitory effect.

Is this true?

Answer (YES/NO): NO